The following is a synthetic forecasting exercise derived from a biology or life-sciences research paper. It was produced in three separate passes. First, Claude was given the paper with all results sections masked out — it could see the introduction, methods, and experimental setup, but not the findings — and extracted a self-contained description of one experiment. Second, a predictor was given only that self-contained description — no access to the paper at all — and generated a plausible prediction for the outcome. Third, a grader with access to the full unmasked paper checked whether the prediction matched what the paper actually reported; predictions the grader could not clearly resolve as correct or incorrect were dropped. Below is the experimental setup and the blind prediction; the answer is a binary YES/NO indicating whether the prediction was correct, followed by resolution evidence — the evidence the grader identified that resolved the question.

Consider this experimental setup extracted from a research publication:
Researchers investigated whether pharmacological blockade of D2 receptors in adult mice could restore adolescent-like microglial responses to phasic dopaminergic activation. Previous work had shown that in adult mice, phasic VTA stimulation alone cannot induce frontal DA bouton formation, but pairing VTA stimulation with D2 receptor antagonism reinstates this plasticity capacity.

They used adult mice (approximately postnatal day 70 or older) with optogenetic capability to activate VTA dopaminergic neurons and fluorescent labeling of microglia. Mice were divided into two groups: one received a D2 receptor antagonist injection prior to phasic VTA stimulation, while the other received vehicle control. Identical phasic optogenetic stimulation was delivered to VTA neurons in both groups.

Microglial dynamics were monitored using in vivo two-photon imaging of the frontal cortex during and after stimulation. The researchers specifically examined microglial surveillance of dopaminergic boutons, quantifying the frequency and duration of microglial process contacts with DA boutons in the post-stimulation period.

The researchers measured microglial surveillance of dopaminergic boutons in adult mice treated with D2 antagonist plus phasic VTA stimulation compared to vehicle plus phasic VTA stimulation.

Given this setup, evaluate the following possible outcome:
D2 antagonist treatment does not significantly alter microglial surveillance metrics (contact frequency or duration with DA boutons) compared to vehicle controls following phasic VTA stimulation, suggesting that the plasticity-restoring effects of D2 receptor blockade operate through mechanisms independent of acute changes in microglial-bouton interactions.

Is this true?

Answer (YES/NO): NO